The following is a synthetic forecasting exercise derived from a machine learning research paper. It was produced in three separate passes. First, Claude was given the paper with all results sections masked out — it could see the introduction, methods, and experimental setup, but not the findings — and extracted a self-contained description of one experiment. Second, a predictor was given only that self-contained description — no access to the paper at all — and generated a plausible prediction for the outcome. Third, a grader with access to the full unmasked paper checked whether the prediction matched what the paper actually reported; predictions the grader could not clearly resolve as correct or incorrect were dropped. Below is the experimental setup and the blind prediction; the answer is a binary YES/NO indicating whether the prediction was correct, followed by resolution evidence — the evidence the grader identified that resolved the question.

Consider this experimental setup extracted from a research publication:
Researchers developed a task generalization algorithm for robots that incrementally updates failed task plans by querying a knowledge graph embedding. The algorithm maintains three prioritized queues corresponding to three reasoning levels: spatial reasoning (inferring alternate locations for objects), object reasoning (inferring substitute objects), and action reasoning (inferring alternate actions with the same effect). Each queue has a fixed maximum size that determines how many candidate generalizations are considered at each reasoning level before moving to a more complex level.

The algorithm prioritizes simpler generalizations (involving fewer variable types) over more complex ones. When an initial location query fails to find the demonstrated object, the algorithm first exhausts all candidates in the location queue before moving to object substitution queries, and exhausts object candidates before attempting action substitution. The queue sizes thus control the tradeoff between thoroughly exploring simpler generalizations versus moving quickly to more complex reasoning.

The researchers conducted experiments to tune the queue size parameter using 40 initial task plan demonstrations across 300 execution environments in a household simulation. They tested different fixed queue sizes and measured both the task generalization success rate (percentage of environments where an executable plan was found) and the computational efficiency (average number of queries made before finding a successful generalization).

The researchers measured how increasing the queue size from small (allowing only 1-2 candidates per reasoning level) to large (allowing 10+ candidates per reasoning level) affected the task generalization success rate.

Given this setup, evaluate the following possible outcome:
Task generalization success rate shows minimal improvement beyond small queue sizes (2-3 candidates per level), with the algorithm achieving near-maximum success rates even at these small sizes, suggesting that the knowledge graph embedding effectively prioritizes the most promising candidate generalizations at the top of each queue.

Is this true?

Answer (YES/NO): NO